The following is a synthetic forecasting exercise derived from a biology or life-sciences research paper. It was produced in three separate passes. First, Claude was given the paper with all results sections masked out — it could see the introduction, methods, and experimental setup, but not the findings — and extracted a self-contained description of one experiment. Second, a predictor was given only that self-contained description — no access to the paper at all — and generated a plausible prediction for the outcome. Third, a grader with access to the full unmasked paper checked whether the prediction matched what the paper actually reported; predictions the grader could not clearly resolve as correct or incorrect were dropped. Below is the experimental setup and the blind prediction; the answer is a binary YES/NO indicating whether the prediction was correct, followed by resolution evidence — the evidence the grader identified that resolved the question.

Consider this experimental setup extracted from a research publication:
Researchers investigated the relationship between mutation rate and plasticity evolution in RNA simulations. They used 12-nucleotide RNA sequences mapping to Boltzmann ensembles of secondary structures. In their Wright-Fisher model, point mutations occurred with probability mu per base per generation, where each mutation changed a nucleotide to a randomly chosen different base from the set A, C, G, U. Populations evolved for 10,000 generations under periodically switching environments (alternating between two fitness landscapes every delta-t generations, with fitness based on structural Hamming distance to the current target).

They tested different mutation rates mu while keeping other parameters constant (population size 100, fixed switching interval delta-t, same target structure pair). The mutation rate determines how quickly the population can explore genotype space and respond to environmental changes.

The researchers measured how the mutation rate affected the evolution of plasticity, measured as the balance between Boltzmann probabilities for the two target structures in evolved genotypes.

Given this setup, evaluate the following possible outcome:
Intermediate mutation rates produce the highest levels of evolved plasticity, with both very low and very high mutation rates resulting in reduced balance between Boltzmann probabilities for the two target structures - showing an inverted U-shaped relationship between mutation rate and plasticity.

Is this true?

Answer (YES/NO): YES